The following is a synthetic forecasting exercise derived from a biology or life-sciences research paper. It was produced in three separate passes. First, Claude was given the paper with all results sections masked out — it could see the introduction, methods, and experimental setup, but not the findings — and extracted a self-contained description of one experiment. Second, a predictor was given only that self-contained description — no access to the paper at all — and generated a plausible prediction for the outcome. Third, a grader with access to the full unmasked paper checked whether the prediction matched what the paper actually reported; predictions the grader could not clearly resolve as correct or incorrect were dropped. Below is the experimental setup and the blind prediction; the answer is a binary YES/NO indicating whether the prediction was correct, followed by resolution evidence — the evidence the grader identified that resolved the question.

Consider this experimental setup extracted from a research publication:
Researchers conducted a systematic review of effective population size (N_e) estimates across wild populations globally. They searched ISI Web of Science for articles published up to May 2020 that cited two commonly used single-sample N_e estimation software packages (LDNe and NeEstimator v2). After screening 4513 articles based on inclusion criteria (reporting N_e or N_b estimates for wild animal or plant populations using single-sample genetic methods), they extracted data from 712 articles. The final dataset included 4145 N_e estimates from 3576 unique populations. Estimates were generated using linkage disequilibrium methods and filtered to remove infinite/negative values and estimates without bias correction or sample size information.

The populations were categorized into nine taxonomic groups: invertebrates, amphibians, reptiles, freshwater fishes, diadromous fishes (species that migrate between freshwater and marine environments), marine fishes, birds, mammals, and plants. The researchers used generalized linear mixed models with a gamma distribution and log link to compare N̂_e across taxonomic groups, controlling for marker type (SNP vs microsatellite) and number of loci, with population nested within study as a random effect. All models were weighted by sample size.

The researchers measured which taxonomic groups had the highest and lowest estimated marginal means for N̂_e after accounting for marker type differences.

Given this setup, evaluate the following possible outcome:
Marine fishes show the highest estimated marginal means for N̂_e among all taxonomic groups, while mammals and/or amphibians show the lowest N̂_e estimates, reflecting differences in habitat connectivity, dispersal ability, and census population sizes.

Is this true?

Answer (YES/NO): NO